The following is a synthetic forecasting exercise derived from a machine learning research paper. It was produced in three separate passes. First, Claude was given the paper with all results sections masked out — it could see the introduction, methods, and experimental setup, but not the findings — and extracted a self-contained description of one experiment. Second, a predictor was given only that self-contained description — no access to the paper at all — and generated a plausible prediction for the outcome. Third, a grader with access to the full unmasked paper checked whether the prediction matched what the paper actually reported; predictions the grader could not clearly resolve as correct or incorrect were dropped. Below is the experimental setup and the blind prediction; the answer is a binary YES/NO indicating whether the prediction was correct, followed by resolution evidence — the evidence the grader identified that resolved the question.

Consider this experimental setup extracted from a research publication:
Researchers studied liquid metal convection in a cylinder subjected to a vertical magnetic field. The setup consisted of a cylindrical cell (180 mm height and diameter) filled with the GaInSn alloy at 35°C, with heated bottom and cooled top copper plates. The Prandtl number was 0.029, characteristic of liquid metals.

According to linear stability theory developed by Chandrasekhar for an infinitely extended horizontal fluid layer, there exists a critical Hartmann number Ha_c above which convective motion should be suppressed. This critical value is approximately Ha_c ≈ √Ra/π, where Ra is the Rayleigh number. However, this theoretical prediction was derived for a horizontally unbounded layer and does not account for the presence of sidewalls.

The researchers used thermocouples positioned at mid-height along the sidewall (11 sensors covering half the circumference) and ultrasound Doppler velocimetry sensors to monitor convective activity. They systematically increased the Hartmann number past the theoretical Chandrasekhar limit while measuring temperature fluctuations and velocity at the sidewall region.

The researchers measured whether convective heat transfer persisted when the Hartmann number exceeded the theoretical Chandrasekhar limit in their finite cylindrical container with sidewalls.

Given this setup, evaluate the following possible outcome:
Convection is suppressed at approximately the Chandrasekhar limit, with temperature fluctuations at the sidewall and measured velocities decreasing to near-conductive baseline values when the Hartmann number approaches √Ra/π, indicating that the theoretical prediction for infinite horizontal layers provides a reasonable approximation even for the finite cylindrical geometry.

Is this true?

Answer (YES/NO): NO